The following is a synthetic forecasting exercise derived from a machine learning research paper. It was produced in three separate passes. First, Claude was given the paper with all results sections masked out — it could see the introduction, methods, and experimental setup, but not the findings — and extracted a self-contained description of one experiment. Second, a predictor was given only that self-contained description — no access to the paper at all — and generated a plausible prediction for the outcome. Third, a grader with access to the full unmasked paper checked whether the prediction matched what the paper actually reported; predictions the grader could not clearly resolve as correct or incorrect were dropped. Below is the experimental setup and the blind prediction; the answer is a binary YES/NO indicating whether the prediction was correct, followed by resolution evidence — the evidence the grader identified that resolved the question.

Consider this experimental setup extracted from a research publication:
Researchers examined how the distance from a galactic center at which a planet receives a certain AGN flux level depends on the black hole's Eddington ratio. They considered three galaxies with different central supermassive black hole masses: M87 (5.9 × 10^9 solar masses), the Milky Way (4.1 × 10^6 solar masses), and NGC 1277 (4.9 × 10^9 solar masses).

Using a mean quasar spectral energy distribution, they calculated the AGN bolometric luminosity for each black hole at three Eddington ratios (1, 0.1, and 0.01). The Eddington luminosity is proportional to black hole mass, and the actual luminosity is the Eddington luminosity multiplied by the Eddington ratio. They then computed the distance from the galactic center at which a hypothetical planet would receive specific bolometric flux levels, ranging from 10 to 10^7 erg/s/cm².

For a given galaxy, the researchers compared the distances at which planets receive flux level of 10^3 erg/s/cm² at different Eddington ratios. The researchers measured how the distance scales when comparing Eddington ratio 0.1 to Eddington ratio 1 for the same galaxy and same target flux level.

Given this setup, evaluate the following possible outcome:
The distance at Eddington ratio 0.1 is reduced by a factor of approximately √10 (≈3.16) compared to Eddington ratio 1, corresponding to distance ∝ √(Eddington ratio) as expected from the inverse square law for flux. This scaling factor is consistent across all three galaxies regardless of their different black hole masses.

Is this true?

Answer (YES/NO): YES